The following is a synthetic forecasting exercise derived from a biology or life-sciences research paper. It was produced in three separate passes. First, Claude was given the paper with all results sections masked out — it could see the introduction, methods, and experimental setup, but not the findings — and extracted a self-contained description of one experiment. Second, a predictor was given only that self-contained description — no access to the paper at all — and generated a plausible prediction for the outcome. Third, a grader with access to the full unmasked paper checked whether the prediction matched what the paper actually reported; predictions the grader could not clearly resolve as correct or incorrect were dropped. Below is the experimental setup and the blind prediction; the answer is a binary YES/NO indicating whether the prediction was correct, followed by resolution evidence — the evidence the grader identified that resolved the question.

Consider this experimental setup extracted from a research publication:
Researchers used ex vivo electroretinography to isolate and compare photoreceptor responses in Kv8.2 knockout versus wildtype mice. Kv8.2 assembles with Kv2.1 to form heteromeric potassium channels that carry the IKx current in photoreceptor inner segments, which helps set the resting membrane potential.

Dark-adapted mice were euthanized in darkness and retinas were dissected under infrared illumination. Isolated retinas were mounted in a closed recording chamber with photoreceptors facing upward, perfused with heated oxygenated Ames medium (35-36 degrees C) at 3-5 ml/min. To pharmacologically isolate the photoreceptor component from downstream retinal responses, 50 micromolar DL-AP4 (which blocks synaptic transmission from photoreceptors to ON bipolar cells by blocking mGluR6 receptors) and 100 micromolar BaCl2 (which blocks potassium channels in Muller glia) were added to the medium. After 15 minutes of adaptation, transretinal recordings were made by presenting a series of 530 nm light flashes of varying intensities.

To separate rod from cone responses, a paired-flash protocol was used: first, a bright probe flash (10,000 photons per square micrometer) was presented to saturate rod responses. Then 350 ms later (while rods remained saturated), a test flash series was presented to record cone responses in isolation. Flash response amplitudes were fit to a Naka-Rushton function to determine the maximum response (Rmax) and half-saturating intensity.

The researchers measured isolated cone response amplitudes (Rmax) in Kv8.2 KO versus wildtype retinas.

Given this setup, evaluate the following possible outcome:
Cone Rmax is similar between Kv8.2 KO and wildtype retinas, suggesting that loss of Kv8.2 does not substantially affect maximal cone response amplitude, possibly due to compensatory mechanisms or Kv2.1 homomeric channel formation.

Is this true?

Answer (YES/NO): NO